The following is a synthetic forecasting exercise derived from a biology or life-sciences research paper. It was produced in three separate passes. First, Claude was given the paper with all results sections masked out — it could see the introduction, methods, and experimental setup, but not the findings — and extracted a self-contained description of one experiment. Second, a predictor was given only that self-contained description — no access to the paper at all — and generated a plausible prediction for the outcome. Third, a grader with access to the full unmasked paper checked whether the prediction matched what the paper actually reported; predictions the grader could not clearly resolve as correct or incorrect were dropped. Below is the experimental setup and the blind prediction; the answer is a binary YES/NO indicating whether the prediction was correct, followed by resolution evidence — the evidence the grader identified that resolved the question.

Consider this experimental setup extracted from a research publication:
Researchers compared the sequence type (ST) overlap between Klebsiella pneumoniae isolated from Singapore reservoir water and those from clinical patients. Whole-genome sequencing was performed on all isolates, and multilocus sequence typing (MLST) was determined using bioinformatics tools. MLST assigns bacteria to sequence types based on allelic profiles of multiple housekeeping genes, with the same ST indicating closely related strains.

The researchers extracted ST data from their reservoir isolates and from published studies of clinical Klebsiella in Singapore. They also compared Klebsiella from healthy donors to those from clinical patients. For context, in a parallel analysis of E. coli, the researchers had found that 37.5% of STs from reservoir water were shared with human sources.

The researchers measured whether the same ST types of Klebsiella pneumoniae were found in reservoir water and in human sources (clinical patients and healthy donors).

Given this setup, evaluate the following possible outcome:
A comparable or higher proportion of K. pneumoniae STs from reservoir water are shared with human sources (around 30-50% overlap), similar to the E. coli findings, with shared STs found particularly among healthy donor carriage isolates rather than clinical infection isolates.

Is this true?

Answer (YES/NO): NO